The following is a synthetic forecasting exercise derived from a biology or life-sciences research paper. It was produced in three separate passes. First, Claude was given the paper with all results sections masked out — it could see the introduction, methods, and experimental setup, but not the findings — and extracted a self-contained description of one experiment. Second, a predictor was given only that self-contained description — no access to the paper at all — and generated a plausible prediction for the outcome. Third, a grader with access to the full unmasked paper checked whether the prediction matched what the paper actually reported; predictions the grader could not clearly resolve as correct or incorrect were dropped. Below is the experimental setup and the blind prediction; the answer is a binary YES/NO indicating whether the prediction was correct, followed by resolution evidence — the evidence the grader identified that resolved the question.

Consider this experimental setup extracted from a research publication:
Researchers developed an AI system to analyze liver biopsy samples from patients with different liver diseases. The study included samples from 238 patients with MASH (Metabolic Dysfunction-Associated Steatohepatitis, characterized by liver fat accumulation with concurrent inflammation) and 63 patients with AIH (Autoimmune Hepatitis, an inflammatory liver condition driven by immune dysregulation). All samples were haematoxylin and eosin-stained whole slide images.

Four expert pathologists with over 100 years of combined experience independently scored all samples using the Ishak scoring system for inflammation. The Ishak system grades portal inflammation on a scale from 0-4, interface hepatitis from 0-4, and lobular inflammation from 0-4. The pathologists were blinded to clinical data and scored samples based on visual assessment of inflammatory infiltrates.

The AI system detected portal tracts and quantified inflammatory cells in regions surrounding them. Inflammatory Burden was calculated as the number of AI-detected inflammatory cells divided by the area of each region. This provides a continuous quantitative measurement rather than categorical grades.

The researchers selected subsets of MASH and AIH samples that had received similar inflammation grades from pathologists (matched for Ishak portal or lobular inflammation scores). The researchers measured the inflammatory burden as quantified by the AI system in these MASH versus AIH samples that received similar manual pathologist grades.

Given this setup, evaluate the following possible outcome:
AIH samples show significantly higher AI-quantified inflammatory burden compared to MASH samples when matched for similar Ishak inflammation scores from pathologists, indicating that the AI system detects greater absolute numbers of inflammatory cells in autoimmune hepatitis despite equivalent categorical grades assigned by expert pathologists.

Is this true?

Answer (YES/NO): YES